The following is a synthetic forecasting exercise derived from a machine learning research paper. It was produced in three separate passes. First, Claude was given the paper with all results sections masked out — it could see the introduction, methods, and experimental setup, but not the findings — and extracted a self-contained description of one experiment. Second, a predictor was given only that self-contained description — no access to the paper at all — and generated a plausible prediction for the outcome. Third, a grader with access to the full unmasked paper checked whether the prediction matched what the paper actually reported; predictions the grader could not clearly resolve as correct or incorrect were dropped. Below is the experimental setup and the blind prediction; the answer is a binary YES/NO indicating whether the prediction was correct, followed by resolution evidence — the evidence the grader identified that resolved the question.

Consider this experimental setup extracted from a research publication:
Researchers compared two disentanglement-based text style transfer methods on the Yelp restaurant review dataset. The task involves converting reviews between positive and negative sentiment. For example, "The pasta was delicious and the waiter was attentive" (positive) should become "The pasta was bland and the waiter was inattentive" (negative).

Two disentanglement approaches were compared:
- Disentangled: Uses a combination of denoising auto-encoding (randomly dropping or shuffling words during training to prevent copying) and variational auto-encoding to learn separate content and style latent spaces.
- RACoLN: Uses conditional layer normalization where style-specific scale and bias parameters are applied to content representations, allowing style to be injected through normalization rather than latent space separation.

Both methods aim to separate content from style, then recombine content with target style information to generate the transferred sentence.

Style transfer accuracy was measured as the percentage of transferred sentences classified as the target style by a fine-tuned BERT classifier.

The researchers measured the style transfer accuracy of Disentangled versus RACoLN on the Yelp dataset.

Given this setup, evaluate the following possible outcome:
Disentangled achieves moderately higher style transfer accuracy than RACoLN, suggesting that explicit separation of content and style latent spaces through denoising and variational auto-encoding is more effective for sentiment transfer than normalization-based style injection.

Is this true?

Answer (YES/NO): NO